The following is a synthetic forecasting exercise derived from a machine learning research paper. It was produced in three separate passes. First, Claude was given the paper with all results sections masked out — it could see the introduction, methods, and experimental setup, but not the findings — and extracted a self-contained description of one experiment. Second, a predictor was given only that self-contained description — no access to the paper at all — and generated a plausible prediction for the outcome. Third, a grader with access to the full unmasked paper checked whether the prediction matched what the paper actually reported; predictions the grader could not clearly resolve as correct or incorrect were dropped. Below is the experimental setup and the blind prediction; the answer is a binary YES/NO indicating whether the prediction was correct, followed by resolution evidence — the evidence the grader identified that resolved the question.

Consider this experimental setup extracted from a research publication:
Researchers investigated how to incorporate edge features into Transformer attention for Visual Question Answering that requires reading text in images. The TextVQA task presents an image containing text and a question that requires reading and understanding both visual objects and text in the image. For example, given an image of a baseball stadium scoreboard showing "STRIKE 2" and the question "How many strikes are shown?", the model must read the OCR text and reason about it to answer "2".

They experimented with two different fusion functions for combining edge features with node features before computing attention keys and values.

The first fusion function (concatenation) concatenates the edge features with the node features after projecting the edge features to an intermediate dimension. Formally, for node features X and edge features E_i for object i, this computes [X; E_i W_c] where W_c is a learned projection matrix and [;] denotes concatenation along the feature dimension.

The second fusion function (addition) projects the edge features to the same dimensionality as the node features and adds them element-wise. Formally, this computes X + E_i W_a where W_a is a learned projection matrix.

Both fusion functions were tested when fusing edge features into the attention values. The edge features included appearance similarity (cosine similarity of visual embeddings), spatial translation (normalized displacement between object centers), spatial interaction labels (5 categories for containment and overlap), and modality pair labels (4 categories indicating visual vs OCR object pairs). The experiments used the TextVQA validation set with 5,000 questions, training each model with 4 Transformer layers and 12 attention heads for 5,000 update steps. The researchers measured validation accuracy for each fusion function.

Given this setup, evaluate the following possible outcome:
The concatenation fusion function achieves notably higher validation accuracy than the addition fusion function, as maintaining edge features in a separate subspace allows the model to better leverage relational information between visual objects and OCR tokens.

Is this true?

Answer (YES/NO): NO